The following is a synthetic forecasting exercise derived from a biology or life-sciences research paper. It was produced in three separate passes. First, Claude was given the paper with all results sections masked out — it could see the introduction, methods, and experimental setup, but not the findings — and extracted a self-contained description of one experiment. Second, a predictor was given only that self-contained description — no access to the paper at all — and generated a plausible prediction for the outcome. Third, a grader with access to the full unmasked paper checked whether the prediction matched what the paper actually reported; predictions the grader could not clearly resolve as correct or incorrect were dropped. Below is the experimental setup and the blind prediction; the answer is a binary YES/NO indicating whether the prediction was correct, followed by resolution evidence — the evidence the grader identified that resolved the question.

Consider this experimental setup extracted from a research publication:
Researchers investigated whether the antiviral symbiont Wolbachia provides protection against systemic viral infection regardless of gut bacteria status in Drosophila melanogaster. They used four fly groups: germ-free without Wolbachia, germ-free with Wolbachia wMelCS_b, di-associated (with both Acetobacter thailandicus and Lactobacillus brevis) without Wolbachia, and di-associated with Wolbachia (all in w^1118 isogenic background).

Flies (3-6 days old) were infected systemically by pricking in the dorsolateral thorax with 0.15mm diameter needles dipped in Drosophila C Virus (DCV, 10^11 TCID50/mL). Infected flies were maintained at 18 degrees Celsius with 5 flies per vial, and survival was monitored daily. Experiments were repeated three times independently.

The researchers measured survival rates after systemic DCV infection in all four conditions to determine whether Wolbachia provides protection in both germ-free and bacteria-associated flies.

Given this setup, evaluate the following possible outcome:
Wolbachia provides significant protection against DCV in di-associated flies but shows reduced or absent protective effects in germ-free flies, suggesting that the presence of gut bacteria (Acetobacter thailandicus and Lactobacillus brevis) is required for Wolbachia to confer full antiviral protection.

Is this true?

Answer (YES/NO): NO